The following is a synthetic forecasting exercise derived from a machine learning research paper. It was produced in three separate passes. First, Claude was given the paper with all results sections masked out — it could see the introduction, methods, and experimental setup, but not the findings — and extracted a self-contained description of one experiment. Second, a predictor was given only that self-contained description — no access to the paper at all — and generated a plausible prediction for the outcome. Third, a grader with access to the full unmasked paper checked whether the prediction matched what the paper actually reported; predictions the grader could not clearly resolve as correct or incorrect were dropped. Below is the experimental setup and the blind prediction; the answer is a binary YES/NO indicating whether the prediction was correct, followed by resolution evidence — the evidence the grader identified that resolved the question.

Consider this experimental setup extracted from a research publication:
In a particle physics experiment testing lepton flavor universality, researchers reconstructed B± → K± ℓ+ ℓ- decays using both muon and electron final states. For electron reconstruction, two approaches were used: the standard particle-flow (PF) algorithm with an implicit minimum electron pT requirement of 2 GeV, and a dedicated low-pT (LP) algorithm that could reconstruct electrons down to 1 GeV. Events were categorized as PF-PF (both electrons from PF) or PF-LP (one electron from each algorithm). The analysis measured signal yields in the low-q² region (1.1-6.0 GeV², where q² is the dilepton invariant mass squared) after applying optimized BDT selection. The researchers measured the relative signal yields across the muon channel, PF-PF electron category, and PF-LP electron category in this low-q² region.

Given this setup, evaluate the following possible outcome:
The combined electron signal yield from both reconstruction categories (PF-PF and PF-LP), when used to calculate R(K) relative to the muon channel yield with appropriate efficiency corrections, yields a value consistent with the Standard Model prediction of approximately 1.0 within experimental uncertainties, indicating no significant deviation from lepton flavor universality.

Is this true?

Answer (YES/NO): YES